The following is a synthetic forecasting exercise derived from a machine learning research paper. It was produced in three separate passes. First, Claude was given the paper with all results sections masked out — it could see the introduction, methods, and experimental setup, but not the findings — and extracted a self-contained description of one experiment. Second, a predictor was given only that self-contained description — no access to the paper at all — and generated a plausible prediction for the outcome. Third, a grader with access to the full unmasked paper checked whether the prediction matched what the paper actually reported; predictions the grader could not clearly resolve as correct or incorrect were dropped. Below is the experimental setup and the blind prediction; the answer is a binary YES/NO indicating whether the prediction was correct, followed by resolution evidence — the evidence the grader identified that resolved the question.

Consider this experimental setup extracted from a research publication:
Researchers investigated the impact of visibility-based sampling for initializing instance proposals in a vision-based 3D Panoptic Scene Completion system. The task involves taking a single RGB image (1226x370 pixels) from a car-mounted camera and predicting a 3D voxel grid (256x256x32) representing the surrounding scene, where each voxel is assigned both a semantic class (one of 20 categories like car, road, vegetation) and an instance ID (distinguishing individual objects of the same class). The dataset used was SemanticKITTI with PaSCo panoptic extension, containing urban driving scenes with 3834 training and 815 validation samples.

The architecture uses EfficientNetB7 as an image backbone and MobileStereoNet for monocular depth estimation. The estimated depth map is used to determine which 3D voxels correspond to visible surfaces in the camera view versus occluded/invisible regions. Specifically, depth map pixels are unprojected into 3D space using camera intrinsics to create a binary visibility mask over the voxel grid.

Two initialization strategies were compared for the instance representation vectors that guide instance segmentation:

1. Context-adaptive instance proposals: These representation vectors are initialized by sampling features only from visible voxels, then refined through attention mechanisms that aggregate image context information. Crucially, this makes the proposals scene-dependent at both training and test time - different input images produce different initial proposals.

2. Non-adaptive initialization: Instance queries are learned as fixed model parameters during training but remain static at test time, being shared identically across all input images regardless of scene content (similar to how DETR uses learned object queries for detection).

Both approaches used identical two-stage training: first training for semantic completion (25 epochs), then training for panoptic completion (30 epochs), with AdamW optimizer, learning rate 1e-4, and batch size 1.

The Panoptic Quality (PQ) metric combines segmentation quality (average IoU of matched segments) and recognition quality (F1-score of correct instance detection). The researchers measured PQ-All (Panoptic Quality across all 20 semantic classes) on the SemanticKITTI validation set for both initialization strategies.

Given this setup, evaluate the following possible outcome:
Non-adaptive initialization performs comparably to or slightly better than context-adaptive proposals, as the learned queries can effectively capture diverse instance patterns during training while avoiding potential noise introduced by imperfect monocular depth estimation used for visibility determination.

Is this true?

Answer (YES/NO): NO